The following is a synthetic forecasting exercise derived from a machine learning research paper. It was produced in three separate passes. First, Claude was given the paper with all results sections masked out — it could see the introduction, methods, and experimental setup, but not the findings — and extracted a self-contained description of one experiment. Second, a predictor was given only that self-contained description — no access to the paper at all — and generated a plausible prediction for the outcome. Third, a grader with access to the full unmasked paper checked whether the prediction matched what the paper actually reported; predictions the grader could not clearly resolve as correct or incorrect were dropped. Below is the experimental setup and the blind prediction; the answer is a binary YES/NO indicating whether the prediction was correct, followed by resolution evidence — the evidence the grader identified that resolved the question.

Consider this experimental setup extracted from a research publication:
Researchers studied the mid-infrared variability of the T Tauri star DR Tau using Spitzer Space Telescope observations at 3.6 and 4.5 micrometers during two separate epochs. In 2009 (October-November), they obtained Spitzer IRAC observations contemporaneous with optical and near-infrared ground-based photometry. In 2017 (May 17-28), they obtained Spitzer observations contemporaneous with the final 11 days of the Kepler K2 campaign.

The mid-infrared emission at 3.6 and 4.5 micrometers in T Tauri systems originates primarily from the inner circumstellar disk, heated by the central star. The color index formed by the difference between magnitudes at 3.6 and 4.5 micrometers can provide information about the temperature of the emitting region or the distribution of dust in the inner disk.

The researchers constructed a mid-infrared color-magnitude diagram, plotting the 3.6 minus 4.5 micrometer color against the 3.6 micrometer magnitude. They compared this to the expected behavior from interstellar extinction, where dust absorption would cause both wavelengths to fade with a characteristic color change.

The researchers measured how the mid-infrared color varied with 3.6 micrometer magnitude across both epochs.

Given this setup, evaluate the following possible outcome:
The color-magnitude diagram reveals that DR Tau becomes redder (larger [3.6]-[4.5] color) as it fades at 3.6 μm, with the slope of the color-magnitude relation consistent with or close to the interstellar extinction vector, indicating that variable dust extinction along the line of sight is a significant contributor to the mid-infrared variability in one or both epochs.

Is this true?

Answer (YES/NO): NO